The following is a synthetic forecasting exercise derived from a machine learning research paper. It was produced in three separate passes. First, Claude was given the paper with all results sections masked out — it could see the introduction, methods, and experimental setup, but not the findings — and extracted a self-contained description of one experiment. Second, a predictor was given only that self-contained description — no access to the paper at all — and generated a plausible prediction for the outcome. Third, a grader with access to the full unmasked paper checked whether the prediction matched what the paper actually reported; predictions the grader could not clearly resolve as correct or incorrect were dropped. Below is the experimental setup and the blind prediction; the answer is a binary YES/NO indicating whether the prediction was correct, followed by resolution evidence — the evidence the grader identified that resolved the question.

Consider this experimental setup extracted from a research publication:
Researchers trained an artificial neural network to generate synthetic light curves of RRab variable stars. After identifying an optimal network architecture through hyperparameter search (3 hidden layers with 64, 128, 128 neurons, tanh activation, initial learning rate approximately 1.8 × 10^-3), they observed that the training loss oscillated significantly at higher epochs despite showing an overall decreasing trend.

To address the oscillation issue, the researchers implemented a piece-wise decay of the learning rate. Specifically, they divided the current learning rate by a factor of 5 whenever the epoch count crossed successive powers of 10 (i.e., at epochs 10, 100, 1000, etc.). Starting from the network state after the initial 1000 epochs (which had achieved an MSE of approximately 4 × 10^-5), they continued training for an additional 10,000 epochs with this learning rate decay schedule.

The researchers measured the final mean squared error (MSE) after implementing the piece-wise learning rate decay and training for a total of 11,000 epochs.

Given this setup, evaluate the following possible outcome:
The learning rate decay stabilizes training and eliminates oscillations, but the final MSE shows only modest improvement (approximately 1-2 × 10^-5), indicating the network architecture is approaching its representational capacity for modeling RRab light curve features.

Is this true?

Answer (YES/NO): NO